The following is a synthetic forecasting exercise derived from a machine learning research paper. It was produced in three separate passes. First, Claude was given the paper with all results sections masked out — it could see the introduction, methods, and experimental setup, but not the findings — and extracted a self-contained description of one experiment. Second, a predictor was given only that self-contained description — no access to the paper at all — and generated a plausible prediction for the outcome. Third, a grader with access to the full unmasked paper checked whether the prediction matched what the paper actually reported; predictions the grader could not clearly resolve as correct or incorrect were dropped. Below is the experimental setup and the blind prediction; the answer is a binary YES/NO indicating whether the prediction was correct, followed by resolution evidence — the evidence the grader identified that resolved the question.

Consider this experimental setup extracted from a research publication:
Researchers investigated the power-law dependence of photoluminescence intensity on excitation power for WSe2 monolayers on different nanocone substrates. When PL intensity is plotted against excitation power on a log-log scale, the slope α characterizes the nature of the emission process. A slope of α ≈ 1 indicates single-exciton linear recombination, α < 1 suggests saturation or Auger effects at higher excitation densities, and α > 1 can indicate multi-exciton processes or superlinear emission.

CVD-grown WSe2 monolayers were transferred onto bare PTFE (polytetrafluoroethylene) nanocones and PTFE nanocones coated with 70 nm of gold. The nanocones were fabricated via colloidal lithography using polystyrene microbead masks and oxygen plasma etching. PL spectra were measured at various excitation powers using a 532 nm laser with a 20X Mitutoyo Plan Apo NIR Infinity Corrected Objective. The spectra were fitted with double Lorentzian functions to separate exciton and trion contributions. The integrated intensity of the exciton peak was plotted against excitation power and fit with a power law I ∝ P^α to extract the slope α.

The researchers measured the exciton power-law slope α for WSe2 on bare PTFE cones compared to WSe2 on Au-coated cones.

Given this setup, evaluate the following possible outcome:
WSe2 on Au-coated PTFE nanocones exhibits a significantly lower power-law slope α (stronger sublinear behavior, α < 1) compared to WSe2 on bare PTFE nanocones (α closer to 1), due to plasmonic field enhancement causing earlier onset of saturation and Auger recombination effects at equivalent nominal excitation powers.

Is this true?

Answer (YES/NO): NO